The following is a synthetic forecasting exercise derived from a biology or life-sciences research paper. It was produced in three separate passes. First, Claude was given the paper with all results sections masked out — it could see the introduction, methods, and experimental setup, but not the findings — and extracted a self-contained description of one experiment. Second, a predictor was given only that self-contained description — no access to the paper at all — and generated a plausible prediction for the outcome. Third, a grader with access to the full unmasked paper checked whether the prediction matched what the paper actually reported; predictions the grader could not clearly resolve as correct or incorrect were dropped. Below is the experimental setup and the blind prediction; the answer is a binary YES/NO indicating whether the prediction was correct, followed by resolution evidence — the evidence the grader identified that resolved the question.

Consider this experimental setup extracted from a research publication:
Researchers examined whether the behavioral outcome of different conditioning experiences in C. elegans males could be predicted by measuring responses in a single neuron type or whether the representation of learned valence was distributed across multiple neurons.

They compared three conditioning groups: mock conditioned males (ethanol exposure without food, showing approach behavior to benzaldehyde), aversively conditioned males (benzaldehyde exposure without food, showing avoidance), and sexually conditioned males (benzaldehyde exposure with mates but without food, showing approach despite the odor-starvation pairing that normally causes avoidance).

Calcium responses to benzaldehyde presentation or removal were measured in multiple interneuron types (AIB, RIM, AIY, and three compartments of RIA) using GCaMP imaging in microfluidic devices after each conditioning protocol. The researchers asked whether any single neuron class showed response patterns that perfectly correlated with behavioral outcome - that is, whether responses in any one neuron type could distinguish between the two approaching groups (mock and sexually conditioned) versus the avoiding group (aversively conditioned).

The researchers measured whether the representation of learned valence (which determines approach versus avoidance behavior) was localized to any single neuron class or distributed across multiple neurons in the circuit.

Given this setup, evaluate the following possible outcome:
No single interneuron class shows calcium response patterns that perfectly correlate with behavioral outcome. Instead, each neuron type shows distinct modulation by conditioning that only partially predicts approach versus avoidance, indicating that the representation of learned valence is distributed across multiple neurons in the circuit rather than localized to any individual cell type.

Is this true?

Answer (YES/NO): YES